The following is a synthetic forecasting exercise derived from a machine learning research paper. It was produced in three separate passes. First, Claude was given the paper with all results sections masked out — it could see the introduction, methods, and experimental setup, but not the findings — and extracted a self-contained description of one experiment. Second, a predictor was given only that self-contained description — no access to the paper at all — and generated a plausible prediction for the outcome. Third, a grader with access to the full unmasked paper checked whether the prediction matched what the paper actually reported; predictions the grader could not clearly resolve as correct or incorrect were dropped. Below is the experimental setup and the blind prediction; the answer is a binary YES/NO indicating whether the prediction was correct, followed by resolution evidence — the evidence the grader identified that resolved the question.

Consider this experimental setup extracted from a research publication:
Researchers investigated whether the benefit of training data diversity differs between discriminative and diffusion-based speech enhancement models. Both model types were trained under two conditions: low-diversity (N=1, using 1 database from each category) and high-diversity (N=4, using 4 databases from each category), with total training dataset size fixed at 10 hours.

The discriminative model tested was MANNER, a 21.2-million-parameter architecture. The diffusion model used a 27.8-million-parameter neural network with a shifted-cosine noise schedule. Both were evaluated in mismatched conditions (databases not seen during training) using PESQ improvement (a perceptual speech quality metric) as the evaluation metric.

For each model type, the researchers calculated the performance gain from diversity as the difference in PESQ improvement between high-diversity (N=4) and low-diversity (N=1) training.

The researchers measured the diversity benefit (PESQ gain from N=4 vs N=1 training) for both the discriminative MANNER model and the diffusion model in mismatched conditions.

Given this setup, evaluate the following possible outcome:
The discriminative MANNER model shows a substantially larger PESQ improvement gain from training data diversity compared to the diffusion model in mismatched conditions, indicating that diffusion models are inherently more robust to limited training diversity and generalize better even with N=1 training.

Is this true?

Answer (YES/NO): NO